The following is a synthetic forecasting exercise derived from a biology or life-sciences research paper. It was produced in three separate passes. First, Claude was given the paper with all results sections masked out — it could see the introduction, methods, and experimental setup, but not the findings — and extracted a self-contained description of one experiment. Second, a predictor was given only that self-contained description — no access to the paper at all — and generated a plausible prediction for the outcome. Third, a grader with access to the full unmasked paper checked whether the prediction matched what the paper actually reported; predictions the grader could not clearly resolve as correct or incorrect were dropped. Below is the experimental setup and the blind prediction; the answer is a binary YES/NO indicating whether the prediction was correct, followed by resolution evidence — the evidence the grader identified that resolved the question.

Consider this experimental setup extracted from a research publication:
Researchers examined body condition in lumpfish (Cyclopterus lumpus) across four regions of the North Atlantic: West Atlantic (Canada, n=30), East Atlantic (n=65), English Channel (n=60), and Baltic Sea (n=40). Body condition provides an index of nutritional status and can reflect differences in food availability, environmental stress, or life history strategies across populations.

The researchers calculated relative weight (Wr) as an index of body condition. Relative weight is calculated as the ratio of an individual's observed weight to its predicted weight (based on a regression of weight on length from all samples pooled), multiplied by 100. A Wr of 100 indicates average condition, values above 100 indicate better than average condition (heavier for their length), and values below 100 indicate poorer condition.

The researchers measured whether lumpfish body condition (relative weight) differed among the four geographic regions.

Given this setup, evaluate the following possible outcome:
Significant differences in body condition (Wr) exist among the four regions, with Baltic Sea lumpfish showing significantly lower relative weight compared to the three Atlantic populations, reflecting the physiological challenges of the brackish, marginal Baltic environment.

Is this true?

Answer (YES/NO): NO